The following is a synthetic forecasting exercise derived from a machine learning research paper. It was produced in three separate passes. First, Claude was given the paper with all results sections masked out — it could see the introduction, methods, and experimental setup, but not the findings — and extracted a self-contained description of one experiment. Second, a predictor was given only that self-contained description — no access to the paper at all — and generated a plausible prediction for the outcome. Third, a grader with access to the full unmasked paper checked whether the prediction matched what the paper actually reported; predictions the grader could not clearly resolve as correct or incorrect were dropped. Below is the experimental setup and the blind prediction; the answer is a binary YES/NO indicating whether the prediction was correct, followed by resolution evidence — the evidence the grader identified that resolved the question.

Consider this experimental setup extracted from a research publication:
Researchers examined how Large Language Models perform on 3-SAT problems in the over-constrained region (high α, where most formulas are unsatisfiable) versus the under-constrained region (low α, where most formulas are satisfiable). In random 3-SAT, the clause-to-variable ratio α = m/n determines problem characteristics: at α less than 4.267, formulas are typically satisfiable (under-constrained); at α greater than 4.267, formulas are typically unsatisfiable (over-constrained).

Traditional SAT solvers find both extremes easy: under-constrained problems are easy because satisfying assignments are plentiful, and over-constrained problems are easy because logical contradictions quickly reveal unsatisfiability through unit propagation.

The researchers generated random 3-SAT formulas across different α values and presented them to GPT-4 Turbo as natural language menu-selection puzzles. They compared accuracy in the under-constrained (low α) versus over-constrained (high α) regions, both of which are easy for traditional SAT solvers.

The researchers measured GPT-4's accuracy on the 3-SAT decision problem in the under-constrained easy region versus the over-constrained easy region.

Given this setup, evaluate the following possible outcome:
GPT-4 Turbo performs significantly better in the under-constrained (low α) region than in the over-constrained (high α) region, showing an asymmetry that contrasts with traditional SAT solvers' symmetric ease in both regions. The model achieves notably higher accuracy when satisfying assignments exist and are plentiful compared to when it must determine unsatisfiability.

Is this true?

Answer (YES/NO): NO